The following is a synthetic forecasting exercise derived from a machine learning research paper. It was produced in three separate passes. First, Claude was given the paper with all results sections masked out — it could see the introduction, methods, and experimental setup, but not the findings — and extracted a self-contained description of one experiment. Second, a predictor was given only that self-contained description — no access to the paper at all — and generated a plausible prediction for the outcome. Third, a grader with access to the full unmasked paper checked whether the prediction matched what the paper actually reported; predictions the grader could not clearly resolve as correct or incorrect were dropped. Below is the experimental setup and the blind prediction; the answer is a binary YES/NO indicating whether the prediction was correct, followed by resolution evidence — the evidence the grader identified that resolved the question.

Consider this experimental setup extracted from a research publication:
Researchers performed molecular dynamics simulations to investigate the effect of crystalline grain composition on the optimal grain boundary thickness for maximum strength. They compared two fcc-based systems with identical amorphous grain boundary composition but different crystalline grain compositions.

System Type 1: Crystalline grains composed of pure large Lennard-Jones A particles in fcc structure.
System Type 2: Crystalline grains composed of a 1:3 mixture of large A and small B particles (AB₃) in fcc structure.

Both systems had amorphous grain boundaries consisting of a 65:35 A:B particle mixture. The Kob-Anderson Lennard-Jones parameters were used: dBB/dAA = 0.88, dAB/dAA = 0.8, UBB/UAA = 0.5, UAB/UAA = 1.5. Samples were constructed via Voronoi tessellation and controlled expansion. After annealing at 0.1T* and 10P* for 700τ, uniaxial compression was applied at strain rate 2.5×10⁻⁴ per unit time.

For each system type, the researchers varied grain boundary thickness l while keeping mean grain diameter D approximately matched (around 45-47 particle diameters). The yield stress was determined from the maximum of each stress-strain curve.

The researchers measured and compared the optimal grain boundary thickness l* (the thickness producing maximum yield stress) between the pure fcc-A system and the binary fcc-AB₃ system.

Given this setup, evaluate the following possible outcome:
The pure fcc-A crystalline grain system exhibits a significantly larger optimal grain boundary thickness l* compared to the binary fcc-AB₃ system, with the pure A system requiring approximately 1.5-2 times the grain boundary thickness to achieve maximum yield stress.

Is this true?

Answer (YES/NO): YES